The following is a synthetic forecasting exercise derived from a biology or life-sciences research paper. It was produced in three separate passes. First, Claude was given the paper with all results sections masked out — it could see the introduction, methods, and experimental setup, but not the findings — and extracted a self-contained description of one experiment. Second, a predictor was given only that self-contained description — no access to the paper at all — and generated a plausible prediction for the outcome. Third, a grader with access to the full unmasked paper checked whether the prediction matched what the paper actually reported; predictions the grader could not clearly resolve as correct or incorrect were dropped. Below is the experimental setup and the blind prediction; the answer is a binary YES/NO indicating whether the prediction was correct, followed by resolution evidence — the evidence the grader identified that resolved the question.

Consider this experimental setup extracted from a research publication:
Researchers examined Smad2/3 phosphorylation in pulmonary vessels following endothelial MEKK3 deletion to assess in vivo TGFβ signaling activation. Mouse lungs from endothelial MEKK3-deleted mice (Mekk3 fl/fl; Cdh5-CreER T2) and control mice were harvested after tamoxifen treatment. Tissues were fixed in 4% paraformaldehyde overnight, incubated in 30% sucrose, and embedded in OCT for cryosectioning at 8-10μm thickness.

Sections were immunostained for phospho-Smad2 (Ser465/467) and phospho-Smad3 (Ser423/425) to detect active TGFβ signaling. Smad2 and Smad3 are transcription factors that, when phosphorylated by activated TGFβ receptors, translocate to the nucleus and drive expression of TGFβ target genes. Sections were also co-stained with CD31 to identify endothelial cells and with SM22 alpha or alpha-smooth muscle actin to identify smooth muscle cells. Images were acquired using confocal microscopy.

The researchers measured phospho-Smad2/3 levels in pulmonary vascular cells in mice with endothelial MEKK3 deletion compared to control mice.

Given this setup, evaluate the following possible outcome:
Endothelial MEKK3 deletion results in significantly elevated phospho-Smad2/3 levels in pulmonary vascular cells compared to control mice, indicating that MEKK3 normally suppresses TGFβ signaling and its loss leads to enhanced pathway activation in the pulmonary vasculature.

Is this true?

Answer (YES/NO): YES